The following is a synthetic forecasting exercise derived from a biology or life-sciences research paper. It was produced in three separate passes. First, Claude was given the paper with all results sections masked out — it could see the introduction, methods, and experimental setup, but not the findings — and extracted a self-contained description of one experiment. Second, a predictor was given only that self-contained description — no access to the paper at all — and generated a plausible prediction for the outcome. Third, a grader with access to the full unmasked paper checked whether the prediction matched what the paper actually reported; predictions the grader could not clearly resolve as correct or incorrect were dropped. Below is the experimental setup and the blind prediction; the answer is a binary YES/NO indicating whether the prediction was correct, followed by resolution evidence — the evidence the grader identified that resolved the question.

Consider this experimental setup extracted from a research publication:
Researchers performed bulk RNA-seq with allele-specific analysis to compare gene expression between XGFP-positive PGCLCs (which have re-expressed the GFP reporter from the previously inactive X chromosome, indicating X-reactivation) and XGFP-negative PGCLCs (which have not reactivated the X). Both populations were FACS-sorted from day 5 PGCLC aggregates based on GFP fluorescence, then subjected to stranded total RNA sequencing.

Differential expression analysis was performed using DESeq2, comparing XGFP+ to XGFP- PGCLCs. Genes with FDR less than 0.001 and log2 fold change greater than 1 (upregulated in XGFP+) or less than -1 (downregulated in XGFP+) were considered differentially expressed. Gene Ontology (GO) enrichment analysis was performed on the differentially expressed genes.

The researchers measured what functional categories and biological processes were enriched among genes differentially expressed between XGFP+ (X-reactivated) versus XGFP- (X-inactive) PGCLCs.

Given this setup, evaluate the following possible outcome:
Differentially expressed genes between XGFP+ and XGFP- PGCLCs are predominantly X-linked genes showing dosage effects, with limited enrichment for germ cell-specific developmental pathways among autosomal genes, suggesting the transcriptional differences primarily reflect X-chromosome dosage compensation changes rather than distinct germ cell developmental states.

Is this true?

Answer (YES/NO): NO